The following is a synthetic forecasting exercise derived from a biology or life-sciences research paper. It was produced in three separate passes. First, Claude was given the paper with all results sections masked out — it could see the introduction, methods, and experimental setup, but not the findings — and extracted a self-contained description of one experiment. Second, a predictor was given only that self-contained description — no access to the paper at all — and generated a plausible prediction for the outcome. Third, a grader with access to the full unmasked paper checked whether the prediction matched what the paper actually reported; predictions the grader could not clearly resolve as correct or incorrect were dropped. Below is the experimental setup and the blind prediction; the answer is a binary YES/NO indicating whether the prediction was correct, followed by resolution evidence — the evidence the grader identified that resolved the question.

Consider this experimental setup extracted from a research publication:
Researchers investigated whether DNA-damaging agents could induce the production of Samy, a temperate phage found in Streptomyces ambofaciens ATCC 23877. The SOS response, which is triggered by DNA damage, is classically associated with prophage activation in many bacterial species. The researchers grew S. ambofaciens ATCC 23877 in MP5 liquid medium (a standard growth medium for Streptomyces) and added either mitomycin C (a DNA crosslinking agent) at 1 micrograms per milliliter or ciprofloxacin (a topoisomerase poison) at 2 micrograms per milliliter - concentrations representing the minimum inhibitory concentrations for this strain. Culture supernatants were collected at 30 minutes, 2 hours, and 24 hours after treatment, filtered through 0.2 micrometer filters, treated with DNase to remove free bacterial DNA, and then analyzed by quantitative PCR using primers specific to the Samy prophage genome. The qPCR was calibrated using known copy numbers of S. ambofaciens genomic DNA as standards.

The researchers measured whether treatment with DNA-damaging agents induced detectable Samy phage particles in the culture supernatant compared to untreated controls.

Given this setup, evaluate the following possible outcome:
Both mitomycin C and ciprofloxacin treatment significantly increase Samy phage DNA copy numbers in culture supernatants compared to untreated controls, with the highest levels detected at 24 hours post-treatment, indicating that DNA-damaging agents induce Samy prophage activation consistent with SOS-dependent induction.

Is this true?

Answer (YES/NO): NO